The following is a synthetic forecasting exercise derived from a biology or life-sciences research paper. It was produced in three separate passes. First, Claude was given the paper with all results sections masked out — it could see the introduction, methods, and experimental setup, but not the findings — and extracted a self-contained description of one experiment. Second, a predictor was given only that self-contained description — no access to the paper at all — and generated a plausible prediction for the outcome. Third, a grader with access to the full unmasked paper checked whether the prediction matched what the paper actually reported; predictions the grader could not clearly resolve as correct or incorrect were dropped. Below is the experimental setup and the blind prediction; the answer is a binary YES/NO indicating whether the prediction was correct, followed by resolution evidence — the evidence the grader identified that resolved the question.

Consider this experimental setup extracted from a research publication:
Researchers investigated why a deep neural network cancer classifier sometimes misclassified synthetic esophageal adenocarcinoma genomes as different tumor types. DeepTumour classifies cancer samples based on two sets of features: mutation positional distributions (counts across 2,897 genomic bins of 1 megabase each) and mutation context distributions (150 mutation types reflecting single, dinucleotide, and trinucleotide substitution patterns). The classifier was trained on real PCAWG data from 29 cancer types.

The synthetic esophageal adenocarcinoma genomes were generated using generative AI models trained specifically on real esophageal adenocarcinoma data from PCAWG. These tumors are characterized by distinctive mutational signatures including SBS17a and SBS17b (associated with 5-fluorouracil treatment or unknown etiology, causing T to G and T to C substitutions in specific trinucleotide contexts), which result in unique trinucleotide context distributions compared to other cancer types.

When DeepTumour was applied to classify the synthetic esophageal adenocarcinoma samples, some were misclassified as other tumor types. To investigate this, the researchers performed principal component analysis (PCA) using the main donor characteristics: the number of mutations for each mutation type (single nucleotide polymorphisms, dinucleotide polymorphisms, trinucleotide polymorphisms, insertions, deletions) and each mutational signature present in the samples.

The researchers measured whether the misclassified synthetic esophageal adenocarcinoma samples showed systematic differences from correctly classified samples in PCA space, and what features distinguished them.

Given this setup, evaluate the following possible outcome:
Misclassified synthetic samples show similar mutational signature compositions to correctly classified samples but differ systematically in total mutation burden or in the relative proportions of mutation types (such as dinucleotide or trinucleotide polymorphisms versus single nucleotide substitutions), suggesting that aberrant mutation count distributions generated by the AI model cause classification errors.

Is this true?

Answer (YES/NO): NO